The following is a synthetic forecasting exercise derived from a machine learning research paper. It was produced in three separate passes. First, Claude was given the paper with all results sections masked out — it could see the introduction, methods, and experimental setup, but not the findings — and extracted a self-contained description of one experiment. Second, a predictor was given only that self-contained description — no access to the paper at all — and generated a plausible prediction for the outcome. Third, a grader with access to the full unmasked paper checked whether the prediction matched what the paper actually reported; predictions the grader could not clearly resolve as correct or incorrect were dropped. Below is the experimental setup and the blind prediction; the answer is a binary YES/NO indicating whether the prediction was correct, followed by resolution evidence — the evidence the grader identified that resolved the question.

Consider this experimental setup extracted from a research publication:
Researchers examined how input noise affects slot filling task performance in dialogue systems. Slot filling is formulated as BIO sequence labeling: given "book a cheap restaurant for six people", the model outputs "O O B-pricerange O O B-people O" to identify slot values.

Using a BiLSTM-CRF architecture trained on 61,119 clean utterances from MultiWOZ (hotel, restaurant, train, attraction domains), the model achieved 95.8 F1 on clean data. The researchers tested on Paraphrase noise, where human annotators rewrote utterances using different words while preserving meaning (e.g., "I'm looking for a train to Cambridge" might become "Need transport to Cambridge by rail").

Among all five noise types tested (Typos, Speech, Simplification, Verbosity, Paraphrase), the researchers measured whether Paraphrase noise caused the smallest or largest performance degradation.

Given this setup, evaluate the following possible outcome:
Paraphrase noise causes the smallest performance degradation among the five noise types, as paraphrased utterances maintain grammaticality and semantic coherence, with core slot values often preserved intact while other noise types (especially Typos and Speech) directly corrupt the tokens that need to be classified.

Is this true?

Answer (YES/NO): YES